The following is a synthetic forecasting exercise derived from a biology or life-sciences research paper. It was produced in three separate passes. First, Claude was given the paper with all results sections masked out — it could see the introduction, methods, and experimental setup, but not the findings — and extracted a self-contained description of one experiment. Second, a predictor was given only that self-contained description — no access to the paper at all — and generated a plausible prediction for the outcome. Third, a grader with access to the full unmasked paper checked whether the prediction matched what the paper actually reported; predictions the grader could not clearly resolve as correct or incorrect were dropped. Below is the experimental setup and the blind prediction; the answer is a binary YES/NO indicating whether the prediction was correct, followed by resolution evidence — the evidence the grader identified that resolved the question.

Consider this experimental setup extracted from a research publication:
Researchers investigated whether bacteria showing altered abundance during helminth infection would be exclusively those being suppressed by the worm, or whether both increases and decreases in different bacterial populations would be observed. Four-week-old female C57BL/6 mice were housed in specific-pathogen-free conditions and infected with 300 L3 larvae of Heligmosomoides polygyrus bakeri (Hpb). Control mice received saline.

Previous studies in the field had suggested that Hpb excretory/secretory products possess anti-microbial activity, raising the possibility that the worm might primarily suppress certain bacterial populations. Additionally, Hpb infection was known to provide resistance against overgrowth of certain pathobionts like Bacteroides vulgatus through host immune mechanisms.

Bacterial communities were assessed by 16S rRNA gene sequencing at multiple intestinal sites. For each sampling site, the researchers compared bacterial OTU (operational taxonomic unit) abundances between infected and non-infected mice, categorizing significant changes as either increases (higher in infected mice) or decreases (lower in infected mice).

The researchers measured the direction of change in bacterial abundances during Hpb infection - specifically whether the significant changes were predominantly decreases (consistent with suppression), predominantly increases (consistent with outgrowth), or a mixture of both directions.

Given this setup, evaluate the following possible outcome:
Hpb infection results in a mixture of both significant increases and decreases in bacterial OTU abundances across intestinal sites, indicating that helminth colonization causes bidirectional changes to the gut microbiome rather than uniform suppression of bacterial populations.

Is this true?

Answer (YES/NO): YES